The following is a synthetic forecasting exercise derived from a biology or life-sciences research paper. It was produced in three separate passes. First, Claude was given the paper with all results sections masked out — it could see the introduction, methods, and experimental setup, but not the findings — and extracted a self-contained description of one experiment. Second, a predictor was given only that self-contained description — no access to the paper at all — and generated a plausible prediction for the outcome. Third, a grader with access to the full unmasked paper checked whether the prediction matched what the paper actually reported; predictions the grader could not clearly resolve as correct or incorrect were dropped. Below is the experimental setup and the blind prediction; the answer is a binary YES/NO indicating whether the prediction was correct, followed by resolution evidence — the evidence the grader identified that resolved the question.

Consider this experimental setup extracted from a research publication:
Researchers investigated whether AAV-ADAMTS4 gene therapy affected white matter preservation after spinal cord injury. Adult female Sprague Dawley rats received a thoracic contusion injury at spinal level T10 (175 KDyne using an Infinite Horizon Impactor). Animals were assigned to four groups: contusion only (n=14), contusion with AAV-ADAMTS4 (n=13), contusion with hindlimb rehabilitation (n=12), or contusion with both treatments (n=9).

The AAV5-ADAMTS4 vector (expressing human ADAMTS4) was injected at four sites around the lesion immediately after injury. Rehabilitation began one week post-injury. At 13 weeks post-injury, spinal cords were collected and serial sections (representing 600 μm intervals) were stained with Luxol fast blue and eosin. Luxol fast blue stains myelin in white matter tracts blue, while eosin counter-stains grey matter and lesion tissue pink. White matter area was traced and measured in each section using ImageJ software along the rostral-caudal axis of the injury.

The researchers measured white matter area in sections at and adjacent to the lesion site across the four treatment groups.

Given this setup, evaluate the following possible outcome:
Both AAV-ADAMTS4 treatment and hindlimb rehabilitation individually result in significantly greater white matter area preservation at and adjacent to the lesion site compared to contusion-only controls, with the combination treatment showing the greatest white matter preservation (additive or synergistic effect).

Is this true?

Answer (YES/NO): NO